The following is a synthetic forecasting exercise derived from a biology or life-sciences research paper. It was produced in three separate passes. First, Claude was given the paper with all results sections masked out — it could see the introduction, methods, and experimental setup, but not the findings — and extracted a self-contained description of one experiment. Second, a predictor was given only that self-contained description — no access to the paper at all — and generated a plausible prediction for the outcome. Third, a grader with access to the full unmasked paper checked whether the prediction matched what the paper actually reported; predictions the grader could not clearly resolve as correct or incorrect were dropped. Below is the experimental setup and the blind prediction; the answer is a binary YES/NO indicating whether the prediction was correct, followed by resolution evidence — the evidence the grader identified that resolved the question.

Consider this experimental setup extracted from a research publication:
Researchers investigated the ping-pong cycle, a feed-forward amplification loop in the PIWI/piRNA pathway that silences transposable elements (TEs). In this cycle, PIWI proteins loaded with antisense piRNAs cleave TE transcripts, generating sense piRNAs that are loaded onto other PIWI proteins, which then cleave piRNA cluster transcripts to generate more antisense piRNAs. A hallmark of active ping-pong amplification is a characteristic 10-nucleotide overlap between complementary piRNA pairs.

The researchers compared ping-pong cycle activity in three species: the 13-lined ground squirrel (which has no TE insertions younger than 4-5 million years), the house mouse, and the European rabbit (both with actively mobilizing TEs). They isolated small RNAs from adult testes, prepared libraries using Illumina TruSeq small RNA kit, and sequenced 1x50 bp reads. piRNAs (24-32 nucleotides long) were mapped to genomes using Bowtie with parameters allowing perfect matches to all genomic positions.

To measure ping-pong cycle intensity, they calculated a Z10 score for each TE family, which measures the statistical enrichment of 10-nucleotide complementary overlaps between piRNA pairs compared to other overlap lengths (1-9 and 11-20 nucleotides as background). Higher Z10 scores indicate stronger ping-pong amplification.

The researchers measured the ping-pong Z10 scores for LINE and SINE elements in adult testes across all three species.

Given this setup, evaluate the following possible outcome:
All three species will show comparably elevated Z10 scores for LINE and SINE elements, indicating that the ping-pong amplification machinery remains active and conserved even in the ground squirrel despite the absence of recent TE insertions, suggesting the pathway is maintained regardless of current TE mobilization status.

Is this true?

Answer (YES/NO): NO